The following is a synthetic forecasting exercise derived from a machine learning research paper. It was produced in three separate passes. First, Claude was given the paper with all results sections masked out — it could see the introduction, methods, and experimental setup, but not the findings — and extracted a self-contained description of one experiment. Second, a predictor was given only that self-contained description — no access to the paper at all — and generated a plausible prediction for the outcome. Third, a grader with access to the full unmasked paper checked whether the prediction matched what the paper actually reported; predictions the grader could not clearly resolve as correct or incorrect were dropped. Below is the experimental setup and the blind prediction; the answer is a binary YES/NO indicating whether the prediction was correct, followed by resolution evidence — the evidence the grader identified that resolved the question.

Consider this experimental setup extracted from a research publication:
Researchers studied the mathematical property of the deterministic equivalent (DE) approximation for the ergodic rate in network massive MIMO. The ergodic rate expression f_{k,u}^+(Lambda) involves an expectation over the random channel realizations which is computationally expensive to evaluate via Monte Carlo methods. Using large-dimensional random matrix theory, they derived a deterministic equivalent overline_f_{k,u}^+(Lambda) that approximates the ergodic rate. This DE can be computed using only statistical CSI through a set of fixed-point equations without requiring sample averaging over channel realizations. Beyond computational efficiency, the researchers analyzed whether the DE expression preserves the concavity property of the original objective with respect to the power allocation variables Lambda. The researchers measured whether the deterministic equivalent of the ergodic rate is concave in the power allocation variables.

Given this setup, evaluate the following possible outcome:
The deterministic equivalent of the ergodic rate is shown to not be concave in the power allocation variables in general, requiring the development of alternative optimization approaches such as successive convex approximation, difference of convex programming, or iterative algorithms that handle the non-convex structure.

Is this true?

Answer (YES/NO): YES